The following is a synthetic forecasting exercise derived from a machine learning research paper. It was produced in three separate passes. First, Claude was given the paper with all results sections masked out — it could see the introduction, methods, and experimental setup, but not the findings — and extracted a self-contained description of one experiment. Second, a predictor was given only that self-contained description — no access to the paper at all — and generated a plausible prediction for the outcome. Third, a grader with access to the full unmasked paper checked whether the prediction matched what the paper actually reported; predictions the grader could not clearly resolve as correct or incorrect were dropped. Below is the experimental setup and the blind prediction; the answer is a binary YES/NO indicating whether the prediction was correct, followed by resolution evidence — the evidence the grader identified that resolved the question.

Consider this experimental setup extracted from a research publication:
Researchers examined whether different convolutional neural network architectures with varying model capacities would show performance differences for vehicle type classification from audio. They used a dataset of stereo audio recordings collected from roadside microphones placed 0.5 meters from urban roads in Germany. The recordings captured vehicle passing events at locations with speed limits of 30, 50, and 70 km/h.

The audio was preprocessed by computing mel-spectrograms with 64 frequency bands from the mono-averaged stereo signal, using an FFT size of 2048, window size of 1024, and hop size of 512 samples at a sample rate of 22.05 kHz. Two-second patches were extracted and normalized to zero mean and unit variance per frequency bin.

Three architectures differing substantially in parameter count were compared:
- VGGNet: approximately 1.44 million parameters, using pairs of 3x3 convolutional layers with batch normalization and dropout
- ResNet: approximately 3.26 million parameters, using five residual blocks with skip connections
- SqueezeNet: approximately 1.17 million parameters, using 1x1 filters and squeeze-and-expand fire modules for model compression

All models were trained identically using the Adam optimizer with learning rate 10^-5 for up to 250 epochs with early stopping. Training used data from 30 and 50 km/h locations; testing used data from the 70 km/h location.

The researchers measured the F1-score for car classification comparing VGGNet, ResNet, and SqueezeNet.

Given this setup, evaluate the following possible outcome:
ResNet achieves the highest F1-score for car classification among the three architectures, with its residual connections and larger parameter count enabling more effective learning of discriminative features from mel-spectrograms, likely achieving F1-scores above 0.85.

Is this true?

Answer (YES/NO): NO